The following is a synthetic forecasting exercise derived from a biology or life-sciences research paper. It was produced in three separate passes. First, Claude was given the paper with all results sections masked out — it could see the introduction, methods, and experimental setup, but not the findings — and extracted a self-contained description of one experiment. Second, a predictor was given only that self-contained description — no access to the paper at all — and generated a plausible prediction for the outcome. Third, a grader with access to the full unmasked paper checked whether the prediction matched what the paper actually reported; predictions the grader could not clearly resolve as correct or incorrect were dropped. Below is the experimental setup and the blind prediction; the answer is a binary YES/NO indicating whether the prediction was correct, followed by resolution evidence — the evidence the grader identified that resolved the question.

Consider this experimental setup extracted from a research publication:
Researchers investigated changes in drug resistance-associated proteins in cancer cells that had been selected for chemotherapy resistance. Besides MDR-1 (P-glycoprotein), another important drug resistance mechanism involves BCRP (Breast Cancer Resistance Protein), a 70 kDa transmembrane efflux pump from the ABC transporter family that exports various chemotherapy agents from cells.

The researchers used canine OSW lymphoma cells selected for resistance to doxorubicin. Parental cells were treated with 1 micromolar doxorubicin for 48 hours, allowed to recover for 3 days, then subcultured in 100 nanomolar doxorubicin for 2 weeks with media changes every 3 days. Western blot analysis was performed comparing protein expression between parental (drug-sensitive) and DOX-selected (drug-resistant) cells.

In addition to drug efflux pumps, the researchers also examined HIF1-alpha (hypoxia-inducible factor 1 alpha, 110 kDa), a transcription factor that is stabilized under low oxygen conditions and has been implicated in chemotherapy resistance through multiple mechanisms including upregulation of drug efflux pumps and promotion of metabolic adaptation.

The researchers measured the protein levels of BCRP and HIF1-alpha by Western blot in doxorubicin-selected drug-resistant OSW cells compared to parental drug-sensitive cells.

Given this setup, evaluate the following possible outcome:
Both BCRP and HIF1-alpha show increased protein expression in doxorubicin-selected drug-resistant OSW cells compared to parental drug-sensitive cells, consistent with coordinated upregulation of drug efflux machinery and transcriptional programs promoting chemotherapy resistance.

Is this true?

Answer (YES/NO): YES